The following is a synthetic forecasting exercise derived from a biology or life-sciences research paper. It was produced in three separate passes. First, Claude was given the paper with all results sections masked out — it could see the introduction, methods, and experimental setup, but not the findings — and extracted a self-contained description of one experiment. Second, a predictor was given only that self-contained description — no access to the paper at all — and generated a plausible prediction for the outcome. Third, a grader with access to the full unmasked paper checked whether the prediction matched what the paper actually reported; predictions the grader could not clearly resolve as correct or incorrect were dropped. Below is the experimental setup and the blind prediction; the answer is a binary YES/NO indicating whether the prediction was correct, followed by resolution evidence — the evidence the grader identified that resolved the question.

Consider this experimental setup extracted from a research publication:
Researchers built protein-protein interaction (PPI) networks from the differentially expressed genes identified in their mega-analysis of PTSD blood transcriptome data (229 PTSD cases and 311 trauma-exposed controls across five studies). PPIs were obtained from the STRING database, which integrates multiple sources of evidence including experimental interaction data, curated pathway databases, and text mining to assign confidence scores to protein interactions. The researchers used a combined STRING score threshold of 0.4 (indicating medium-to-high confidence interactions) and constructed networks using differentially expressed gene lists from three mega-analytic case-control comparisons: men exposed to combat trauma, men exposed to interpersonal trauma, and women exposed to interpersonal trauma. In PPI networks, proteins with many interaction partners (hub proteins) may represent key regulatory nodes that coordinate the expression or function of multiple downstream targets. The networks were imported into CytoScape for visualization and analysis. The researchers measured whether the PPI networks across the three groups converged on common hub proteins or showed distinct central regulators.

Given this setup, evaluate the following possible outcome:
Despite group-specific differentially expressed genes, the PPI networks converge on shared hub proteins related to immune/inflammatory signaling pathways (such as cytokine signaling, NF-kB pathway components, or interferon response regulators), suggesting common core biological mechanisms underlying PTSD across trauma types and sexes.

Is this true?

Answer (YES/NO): YES